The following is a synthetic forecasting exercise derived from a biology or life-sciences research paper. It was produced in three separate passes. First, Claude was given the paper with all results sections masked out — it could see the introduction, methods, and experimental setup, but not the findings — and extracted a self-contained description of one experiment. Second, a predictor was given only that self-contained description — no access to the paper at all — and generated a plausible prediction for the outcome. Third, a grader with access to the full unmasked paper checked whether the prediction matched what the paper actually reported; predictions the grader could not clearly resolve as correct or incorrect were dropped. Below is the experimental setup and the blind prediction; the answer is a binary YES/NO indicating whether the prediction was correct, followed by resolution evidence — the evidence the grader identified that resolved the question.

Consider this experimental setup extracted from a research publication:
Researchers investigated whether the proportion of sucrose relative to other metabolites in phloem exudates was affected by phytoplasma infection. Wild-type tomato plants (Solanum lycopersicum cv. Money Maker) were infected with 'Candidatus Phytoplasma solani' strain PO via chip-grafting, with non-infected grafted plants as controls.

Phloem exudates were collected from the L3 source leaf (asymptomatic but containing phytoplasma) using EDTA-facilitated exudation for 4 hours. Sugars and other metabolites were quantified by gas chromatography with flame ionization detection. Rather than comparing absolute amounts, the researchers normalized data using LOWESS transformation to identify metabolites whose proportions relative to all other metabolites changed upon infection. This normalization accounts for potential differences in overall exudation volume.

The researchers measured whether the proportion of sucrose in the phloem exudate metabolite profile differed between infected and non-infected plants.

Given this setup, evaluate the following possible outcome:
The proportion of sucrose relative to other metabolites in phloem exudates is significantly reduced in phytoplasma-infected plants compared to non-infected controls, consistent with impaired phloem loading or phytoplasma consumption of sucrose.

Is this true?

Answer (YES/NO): YES